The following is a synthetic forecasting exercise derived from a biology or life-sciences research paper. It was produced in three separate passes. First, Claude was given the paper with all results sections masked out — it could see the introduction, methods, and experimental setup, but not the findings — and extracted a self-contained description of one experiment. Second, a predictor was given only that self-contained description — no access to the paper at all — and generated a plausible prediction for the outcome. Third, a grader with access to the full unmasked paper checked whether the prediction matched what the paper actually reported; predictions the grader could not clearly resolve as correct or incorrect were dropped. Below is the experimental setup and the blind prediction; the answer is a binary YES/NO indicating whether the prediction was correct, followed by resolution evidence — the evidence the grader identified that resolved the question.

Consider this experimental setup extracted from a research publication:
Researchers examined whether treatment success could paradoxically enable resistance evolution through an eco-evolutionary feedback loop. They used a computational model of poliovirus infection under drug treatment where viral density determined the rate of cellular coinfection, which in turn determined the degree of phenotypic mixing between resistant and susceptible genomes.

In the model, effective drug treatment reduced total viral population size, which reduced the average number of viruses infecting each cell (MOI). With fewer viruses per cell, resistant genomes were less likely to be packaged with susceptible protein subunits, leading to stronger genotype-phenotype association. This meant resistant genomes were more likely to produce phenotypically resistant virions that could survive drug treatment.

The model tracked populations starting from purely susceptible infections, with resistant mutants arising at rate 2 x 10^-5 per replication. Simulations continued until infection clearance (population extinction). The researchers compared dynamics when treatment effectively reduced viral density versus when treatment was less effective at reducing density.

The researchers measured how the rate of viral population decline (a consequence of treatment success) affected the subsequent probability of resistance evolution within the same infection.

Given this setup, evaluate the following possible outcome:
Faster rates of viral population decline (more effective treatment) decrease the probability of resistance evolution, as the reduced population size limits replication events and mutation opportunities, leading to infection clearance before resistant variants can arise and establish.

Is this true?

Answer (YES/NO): NO